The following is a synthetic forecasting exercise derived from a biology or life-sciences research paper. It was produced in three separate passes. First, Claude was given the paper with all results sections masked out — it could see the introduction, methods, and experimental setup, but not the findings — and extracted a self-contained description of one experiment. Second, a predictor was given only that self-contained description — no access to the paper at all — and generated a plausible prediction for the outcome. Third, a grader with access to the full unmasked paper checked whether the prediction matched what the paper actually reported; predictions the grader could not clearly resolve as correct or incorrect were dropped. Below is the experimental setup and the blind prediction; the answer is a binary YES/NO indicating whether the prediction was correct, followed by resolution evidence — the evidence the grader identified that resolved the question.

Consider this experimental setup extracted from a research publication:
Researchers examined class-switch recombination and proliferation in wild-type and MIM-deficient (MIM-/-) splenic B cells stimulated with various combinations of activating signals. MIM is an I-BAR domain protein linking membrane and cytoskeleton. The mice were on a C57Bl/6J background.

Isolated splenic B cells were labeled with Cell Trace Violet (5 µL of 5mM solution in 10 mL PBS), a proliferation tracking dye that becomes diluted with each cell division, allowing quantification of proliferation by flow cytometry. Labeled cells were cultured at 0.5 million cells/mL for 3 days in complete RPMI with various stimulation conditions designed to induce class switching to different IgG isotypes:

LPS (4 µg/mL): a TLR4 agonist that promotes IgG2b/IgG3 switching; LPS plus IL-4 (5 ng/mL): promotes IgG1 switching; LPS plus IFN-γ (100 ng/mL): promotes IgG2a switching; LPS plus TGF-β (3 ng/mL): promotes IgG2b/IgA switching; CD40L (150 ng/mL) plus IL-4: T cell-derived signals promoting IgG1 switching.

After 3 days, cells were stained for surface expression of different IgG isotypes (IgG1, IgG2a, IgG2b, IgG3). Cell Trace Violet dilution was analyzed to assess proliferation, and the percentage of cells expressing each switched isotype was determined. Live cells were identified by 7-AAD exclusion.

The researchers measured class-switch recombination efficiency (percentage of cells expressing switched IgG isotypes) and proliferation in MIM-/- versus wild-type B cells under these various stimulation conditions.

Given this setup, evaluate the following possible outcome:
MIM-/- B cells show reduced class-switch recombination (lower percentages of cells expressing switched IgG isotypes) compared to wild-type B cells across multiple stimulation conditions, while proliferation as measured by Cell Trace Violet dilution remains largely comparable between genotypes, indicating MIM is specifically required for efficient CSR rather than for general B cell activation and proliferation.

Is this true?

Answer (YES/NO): NO